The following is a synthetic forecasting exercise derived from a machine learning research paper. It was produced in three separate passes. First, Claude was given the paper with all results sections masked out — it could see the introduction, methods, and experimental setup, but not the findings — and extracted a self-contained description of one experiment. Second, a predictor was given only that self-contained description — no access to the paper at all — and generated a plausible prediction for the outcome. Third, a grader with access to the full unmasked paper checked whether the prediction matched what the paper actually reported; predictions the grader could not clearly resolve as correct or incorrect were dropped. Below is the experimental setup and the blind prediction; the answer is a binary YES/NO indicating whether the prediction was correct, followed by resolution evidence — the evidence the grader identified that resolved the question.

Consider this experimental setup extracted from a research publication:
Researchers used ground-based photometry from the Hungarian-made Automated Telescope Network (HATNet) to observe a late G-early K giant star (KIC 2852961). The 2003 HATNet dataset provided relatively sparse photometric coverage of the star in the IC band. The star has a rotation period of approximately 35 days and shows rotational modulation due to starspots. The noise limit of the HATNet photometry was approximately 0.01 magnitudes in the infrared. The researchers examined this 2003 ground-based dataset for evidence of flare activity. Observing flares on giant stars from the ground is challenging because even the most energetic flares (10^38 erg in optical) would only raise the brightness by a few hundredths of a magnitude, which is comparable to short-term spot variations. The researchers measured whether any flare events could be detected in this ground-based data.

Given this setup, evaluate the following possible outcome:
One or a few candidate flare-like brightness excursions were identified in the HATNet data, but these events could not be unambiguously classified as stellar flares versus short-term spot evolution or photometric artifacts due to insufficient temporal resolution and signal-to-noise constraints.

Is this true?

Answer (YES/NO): NO